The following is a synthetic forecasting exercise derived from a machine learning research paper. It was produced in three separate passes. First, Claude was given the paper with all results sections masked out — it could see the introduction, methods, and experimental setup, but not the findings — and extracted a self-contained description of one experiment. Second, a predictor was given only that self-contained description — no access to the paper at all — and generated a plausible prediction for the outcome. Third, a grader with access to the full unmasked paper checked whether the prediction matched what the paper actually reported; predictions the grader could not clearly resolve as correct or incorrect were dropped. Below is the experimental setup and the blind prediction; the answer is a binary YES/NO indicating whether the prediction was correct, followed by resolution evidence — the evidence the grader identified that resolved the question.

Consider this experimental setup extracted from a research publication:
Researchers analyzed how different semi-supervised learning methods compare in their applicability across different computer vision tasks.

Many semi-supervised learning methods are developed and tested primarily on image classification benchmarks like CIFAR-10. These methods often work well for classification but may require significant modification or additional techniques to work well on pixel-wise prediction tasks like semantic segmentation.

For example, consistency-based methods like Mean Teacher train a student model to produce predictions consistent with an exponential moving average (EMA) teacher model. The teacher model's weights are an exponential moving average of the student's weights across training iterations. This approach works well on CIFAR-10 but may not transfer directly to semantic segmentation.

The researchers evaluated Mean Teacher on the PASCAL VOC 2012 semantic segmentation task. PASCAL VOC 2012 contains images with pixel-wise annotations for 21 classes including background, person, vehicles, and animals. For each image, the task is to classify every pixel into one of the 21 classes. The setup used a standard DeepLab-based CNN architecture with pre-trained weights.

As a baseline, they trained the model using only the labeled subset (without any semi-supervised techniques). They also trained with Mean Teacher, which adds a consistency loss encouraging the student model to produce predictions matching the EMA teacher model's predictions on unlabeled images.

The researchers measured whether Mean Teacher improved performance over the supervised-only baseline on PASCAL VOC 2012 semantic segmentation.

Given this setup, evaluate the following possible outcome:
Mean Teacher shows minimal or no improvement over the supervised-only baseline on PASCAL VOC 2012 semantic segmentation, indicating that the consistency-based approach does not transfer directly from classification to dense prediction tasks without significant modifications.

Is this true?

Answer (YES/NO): YES